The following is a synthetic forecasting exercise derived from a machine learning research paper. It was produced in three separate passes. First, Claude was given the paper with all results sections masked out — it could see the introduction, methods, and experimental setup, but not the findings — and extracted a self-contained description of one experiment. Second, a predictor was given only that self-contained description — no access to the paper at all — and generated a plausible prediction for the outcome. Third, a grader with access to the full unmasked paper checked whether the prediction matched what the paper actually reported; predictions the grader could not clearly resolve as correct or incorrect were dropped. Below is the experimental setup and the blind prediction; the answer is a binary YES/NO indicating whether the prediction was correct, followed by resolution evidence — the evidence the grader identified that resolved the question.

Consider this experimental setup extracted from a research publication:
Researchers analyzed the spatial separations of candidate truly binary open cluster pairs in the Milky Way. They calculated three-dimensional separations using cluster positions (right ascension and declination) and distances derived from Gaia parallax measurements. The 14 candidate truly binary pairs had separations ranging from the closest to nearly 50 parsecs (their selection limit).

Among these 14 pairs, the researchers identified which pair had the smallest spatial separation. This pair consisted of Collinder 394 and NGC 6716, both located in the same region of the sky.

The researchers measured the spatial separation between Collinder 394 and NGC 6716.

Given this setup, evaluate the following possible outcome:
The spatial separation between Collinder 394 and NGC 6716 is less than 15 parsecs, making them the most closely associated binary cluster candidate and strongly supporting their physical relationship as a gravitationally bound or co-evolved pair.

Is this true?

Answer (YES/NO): YES